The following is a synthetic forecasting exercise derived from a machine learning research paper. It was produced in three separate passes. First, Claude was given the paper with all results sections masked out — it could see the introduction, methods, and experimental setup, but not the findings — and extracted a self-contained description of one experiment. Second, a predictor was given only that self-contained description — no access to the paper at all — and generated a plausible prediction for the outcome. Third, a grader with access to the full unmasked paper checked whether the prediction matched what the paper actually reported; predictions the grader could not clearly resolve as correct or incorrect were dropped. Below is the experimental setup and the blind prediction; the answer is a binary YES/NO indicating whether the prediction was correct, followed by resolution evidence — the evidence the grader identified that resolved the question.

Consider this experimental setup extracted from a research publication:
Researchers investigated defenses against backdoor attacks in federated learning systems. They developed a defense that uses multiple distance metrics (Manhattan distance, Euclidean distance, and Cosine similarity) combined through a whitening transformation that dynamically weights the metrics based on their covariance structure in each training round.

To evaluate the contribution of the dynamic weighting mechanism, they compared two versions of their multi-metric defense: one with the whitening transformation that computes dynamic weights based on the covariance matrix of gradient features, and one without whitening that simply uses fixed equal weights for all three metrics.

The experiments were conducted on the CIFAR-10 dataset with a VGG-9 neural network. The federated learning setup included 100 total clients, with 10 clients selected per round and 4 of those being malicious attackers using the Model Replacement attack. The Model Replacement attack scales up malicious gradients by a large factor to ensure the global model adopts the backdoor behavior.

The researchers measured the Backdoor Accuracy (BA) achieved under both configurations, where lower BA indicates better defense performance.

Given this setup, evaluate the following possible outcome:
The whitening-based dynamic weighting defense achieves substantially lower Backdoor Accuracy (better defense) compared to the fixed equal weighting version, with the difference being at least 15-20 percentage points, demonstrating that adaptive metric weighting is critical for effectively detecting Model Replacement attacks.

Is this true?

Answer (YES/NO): NO